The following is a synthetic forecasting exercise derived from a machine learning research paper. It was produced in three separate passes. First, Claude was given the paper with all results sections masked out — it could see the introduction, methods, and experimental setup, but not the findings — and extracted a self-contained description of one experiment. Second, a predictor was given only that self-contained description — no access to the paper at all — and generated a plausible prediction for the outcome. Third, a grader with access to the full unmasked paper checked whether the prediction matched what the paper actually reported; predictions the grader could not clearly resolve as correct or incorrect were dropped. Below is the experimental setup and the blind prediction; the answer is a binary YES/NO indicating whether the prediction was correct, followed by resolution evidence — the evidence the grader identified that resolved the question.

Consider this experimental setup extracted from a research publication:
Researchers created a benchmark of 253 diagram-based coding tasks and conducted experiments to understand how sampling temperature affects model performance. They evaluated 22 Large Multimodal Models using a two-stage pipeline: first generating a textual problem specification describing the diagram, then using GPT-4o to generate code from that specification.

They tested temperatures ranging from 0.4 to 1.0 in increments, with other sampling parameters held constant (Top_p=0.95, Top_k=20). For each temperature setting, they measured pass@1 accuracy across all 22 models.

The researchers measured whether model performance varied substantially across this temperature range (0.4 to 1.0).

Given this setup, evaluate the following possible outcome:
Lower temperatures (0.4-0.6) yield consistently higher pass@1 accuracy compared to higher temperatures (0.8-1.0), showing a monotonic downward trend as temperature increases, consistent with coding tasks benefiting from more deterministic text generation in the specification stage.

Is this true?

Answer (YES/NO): NO